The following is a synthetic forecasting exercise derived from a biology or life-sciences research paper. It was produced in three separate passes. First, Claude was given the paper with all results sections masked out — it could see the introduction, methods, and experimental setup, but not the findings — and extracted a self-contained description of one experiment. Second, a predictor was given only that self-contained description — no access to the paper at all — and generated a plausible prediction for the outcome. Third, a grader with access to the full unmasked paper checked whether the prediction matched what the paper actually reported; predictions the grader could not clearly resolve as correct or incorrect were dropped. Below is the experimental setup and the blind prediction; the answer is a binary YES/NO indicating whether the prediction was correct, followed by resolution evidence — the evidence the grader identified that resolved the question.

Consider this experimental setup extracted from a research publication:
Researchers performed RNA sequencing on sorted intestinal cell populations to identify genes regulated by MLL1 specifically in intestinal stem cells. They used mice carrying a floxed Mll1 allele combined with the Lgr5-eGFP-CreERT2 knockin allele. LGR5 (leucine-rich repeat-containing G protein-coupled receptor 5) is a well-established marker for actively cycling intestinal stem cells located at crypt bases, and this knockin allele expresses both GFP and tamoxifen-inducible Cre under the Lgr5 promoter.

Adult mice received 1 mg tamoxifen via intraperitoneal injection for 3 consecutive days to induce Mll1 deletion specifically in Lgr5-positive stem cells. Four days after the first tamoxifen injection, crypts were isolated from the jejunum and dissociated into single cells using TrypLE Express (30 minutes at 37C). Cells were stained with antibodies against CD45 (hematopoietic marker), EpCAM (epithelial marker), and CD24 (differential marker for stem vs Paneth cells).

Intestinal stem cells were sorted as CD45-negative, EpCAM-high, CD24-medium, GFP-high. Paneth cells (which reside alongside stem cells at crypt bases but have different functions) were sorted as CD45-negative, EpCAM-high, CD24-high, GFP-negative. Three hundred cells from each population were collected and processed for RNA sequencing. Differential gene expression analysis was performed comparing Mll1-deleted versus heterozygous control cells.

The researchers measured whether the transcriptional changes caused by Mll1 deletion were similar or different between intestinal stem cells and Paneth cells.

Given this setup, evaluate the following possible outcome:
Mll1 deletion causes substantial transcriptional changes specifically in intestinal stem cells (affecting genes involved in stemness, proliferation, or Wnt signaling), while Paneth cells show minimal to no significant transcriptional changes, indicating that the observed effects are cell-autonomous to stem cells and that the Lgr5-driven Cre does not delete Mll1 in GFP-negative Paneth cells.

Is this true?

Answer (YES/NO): NO